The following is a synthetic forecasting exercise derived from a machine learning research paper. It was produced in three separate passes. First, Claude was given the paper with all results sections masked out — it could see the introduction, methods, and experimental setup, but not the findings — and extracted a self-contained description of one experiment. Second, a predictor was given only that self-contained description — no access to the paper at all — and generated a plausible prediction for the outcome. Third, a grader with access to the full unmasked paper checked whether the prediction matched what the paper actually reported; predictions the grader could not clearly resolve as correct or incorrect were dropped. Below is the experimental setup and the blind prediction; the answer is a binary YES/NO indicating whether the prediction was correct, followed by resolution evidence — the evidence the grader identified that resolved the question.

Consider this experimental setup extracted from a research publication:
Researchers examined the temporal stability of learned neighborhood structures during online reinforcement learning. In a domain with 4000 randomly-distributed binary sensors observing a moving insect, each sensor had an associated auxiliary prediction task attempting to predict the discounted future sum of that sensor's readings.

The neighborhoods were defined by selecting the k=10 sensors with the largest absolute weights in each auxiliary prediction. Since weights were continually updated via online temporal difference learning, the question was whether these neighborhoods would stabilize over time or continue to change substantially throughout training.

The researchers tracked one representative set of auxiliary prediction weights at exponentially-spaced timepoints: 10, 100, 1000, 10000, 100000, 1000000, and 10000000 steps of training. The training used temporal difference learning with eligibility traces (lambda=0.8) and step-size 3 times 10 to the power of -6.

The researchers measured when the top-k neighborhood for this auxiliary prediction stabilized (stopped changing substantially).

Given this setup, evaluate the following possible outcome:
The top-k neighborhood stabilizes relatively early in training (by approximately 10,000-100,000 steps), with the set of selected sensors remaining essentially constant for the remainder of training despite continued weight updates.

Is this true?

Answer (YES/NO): NO